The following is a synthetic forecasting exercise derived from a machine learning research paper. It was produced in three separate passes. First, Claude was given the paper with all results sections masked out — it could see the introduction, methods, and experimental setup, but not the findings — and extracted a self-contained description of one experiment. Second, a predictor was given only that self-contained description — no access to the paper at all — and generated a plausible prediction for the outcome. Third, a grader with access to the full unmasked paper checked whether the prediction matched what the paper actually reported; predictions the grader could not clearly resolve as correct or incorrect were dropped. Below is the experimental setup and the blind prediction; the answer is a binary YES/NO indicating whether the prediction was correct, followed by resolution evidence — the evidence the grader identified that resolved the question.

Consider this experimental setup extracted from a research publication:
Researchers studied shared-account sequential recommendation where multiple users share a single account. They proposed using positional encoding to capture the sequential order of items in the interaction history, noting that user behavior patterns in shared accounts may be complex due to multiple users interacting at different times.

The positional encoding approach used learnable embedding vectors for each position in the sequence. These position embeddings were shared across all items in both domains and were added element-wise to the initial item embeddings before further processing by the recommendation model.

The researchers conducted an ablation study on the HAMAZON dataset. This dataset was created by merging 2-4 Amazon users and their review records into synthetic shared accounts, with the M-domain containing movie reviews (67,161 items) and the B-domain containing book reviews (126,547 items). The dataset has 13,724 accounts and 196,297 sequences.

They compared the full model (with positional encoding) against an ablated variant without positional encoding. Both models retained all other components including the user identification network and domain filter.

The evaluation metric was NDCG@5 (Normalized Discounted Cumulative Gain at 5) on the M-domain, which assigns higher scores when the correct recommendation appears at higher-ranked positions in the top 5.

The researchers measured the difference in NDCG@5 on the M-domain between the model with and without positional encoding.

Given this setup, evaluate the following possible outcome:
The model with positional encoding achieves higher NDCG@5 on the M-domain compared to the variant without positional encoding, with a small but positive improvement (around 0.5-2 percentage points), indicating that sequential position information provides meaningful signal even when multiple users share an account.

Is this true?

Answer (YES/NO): NO